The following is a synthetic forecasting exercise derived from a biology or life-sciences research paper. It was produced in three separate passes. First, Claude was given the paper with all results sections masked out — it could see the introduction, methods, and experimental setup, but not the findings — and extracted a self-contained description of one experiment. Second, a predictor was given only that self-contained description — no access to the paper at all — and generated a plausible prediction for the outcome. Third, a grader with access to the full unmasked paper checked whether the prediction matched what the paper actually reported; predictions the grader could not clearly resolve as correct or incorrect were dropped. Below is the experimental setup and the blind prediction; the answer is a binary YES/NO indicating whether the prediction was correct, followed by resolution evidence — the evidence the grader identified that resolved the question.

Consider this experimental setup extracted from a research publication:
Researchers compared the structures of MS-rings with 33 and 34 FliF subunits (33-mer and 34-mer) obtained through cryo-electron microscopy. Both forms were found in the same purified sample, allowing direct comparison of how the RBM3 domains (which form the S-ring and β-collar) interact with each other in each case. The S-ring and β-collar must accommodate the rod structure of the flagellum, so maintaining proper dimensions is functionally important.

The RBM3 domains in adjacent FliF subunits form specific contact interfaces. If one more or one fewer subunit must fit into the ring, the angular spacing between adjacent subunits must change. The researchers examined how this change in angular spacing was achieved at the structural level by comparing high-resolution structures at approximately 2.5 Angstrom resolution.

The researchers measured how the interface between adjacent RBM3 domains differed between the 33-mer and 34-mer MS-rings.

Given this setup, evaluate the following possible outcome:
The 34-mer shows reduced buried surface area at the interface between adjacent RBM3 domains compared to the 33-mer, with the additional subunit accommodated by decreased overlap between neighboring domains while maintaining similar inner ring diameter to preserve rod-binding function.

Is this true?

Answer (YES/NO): NO